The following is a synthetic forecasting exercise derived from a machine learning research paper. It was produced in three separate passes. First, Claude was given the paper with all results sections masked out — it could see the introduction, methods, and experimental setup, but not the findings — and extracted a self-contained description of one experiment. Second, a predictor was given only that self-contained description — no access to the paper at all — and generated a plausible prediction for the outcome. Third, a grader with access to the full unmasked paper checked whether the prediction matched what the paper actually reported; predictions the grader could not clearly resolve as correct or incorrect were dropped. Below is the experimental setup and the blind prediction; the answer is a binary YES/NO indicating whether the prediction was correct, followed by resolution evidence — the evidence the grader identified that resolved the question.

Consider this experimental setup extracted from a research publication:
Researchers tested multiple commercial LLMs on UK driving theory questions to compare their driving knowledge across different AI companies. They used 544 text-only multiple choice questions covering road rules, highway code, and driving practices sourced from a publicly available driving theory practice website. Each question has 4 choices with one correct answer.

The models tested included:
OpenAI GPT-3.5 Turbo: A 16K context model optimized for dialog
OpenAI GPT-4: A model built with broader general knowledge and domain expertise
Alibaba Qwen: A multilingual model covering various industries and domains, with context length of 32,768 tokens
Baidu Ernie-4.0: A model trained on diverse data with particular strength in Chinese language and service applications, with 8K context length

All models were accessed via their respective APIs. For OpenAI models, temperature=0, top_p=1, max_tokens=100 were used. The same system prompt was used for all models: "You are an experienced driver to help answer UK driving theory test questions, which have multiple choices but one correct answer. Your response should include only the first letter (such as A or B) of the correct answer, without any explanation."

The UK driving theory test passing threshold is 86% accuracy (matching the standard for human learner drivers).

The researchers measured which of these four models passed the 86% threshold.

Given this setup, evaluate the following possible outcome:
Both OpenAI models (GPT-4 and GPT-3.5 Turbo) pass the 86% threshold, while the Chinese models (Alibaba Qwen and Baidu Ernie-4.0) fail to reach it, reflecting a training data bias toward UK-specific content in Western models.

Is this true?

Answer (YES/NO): NO